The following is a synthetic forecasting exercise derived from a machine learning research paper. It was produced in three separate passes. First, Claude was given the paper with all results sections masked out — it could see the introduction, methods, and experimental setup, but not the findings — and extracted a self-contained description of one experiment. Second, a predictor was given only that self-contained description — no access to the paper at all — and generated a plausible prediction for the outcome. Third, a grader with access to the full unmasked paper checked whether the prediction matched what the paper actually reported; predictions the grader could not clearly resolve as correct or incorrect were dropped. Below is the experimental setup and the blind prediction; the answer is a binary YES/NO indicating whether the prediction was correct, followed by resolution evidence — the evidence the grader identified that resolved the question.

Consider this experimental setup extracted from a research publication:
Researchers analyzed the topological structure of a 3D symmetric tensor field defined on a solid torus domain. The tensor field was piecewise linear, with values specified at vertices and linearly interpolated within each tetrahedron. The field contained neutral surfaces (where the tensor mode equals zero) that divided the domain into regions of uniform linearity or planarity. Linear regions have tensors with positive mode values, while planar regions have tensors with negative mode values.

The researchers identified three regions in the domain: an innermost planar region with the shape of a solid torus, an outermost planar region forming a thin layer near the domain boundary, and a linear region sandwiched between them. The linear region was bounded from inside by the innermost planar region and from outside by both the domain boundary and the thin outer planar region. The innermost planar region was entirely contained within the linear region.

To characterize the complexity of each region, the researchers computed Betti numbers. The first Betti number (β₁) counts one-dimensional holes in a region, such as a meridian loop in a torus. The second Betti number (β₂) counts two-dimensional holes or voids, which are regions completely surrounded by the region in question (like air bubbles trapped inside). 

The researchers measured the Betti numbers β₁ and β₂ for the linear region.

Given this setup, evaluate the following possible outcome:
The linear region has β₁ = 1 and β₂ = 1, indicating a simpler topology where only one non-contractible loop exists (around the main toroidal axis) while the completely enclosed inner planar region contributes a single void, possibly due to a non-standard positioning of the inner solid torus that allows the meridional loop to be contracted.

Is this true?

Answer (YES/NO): NO